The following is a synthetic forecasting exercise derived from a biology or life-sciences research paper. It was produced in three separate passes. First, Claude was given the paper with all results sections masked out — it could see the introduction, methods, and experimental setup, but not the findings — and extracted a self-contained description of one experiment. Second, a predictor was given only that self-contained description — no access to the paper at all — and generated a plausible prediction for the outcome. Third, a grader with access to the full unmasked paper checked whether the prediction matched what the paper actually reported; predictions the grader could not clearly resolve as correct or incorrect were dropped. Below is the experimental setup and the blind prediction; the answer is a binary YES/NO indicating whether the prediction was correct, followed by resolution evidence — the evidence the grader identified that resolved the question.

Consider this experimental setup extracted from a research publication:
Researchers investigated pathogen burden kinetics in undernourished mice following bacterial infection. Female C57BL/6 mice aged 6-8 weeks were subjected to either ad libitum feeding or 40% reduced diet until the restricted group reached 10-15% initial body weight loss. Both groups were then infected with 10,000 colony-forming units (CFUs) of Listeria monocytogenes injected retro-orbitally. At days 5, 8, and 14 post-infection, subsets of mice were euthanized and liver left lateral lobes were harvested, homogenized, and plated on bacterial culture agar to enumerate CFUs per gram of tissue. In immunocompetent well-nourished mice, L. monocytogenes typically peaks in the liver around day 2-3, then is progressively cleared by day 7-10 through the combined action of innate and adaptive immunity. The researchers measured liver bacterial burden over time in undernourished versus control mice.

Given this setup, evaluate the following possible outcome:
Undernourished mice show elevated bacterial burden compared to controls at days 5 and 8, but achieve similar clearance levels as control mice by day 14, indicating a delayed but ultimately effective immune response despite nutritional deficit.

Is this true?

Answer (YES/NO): NO